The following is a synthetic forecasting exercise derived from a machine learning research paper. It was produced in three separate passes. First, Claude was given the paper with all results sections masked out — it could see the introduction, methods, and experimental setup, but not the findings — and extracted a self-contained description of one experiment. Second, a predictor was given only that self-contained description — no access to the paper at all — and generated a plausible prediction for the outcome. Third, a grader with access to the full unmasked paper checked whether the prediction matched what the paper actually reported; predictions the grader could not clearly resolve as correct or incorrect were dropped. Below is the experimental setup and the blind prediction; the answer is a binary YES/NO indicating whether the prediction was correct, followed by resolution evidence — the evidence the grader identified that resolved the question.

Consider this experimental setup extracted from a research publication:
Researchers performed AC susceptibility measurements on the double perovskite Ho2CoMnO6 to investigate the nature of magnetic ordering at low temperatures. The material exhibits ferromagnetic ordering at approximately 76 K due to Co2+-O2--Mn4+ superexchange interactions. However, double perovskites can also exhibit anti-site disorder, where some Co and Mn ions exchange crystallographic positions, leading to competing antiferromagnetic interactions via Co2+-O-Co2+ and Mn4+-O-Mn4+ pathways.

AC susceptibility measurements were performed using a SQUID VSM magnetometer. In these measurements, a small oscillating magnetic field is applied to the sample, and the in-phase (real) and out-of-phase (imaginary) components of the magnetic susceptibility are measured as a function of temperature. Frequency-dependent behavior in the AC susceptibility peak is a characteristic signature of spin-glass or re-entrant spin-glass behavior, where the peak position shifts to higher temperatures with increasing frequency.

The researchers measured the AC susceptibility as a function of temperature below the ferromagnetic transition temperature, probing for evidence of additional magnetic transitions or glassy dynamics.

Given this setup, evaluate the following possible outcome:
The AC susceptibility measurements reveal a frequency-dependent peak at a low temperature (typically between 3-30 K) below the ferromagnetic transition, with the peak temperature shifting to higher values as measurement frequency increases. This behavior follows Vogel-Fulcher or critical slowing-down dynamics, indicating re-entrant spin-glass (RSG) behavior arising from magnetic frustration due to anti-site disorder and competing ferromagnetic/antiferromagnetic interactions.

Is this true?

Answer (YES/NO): YES